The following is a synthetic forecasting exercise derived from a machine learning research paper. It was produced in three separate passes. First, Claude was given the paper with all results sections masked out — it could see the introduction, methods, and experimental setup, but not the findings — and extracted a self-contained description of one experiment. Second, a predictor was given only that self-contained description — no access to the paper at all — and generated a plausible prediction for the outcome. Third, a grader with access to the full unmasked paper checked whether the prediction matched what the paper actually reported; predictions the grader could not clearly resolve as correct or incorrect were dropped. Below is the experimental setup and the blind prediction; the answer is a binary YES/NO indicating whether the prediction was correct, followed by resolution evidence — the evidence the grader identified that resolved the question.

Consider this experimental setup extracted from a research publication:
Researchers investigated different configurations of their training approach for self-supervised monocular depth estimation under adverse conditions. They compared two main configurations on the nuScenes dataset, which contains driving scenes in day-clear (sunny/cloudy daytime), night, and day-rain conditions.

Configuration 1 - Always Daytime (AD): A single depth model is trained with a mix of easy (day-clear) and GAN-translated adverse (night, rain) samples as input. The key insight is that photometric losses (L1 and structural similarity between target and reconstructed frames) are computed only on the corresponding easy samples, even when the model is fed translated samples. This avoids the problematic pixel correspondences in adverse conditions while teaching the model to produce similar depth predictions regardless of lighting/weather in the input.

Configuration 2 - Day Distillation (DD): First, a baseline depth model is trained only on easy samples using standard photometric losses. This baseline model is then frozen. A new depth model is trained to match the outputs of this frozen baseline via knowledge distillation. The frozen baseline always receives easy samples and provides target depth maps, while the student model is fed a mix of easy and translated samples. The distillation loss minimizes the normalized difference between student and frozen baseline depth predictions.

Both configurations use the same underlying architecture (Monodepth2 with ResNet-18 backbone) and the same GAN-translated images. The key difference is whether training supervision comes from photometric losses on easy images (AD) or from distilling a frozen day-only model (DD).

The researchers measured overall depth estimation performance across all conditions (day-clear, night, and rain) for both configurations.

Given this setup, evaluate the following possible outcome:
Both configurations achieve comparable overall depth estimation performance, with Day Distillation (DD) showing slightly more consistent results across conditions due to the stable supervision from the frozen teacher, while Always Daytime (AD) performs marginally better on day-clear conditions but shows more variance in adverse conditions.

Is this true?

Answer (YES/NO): NO